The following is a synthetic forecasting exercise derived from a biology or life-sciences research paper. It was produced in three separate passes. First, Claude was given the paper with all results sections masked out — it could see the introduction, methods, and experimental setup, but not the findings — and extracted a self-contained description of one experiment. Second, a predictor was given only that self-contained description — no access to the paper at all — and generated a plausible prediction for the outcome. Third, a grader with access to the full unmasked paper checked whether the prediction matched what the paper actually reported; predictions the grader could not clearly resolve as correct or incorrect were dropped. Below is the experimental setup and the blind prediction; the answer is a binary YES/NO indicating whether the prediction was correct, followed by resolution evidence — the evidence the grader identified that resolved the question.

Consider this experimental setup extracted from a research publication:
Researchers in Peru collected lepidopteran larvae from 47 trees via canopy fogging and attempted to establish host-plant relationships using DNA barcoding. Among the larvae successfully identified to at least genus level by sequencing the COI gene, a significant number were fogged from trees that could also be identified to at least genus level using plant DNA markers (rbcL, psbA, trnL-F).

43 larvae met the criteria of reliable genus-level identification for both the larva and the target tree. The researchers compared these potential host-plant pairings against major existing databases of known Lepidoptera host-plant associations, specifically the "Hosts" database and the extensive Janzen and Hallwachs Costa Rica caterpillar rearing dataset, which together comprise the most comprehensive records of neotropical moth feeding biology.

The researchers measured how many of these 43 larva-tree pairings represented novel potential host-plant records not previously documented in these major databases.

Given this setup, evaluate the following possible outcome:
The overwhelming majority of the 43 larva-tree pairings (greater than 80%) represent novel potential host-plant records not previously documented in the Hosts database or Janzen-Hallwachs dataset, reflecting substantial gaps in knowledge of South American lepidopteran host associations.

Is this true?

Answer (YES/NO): YES